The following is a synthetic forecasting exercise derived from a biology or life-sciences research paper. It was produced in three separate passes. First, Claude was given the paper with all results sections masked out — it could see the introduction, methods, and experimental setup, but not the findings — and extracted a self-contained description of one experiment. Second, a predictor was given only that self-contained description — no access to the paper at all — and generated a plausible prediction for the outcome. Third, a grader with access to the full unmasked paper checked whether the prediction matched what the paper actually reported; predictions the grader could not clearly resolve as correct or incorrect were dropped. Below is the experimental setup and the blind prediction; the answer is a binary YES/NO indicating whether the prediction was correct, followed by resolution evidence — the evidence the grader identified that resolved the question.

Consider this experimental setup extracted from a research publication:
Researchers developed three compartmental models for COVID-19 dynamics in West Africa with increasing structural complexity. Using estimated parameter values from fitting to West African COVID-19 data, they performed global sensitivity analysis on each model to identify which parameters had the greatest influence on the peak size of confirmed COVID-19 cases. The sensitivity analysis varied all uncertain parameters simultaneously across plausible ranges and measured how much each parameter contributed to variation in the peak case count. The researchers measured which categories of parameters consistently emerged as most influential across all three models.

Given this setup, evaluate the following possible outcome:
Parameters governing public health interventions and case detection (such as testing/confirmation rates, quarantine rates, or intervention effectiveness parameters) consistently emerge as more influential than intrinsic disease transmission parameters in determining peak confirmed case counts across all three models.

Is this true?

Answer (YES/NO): NO